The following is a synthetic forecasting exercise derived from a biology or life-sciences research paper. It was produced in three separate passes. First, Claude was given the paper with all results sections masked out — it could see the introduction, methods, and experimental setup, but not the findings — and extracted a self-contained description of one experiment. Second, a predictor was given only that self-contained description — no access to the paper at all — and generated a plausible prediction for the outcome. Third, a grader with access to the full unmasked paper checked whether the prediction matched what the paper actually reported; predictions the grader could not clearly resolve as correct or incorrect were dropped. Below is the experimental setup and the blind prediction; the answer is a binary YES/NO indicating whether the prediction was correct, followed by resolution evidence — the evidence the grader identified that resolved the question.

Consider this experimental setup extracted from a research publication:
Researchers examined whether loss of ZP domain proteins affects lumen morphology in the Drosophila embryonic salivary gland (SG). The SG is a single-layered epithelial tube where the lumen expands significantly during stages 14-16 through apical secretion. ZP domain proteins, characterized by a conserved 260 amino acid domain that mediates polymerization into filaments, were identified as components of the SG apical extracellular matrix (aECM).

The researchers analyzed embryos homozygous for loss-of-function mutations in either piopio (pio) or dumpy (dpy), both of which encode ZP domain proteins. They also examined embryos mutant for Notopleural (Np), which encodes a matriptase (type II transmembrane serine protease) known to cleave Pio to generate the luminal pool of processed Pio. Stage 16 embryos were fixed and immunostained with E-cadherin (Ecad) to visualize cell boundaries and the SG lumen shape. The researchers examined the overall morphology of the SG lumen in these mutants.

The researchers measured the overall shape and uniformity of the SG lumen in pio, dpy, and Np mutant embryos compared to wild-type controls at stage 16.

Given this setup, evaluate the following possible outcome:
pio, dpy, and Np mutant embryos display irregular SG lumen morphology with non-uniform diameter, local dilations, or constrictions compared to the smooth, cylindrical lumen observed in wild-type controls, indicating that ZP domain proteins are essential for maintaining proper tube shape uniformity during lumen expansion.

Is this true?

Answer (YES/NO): YES